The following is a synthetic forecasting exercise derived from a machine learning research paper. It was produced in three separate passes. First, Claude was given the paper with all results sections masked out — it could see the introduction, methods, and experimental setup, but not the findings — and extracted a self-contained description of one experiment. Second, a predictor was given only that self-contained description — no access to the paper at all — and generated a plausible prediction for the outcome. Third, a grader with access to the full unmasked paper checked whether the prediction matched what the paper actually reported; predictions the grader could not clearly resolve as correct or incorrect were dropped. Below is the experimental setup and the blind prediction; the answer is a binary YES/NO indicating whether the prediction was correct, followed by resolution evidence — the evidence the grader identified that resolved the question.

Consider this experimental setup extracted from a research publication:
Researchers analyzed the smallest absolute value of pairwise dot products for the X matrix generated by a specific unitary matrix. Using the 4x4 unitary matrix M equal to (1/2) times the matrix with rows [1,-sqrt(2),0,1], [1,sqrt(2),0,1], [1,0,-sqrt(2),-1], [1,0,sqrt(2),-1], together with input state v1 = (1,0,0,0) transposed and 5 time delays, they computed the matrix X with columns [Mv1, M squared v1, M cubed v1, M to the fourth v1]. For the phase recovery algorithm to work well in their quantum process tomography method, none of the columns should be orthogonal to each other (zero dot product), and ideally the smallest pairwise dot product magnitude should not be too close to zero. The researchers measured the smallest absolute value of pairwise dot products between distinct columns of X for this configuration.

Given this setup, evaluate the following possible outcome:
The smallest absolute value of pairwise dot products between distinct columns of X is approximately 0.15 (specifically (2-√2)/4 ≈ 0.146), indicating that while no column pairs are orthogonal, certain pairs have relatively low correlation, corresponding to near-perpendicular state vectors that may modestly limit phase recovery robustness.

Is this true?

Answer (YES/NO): YES